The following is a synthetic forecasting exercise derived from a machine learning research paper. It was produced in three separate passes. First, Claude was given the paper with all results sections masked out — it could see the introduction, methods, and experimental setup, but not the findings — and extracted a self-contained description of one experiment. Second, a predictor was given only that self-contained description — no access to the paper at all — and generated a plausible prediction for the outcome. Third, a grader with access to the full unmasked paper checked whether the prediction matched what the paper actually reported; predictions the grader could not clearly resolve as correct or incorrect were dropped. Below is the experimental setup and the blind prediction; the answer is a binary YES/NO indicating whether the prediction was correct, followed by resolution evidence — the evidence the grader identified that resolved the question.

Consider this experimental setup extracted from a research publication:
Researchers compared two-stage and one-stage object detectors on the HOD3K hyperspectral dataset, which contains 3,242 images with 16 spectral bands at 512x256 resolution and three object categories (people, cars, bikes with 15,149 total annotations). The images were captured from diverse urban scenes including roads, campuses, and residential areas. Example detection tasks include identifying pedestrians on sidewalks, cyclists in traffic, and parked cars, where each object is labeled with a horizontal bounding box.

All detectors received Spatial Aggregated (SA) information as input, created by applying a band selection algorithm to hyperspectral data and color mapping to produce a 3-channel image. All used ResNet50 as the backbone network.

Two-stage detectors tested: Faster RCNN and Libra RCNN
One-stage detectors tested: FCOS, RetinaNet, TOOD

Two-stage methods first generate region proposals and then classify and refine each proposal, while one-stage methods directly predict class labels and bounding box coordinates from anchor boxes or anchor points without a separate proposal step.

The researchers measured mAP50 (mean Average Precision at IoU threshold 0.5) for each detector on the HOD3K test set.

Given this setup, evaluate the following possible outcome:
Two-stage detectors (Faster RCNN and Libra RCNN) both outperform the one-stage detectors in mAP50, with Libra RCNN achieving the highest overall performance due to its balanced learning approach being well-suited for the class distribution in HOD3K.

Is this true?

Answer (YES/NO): NO